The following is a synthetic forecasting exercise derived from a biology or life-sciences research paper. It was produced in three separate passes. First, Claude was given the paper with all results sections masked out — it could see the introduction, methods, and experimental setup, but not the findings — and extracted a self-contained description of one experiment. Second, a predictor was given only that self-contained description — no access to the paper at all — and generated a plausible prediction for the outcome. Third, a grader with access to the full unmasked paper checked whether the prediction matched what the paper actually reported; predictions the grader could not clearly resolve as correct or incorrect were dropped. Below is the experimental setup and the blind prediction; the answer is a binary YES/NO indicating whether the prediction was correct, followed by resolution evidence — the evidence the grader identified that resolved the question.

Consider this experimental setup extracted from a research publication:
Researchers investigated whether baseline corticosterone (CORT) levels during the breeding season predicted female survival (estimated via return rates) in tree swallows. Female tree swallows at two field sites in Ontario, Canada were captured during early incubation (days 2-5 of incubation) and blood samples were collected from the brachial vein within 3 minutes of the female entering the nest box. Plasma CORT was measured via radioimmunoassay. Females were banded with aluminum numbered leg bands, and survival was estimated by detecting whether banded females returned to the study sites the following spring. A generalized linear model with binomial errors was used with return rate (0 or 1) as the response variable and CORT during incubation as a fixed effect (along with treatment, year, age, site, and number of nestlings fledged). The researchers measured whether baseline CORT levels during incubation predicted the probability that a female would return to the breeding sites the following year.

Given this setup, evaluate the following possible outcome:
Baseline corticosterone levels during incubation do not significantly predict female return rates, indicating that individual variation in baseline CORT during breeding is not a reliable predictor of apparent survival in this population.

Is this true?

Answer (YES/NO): YES